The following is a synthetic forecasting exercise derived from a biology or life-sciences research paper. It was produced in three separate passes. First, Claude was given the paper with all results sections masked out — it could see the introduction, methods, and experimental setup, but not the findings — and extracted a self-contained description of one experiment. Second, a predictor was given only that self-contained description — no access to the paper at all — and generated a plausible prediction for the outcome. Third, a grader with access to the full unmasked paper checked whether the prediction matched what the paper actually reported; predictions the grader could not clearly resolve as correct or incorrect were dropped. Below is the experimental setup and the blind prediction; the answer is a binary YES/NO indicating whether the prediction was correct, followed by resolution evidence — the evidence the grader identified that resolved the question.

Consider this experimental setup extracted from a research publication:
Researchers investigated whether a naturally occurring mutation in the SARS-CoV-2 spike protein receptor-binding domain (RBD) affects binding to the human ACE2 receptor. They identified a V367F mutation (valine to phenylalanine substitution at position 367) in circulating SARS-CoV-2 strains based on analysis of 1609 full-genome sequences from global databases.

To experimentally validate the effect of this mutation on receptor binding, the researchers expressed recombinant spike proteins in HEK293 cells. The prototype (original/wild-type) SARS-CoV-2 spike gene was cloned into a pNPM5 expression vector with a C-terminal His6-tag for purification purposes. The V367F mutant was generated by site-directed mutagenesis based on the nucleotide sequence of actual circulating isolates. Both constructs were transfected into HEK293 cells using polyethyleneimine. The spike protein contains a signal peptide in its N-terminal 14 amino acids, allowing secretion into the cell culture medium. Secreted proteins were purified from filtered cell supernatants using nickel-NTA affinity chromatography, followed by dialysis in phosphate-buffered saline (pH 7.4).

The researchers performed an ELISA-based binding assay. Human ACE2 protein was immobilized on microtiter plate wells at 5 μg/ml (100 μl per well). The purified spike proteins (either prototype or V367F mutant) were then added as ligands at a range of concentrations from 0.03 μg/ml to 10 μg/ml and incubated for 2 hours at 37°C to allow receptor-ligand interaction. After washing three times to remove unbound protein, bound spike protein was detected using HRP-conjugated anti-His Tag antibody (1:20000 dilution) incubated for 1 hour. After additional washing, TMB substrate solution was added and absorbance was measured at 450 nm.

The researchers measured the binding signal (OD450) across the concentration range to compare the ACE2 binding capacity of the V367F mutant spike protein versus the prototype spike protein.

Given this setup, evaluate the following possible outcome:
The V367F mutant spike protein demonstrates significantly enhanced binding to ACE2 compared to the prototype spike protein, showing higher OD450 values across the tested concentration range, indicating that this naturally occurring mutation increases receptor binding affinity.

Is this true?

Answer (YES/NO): YES